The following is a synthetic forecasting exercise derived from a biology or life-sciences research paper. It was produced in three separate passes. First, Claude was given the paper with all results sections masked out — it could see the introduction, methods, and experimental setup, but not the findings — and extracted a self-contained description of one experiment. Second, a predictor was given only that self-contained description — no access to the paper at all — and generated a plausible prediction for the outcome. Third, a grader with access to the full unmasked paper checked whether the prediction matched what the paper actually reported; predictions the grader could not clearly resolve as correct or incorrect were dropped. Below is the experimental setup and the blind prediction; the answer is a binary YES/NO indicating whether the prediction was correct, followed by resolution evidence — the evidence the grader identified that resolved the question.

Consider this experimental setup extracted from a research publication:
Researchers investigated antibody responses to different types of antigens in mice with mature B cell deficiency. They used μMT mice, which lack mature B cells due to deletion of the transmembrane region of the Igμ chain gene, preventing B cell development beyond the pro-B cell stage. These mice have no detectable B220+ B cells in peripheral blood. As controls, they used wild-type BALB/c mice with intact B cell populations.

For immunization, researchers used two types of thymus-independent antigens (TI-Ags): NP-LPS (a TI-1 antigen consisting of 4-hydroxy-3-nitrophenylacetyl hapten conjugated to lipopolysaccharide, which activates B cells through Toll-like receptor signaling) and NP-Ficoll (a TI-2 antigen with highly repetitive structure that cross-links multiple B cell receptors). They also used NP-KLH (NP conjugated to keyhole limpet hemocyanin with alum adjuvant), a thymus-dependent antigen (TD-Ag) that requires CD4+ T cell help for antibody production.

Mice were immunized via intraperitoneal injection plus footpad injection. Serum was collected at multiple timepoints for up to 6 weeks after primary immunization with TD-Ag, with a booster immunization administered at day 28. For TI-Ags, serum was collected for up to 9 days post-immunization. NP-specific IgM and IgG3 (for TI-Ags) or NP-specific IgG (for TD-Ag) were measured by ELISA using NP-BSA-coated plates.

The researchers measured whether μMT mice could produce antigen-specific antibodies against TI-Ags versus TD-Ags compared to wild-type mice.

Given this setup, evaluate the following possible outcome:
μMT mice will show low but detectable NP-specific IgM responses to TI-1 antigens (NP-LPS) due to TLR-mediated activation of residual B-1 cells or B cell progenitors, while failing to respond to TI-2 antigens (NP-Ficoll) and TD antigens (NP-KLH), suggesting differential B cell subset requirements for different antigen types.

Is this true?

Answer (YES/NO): NO